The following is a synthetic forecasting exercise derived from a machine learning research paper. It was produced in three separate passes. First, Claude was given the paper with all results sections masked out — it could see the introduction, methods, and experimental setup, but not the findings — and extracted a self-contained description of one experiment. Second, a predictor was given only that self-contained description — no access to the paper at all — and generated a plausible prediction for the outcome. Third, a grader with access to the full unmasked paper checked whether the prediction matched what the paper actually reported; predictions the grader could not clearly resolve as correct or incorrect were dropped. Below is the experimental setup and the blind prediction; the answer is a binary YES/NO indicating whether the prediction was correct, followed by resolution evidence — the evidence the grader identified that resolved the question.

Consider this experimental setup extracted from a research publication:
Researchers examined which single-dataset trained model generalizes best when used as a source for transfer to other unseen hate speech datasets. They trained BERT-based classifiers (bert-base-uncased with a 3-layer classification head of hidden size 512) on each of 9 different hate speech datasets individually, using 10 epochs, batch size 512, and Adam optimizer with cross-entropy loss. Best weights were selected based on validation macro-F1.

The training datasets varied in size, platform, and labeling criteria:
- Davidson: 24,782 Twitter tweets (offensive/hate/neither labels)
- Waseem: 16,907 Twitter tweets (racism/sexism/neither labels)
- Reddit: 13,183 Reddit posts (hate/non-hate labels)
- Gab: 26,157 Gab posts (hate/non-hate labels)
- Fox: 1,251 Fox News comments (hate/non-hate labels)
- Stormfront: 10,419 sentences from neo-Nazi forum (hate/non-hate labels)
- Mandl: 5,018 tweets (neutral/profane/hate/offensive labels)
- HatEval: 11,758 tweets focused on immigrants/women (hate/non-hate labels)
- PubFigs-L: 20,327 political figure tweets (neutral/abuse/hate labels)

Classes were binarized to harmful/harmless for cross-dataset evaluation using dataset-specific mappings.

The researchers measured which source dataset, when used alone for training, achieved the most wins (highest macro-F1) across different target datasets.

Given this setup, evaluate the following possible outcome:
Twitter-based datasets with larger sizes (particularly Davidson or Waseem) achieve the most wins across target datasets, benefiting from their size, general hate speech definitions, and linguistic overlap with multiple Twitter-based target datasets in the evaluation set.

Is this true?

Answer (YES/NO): NO